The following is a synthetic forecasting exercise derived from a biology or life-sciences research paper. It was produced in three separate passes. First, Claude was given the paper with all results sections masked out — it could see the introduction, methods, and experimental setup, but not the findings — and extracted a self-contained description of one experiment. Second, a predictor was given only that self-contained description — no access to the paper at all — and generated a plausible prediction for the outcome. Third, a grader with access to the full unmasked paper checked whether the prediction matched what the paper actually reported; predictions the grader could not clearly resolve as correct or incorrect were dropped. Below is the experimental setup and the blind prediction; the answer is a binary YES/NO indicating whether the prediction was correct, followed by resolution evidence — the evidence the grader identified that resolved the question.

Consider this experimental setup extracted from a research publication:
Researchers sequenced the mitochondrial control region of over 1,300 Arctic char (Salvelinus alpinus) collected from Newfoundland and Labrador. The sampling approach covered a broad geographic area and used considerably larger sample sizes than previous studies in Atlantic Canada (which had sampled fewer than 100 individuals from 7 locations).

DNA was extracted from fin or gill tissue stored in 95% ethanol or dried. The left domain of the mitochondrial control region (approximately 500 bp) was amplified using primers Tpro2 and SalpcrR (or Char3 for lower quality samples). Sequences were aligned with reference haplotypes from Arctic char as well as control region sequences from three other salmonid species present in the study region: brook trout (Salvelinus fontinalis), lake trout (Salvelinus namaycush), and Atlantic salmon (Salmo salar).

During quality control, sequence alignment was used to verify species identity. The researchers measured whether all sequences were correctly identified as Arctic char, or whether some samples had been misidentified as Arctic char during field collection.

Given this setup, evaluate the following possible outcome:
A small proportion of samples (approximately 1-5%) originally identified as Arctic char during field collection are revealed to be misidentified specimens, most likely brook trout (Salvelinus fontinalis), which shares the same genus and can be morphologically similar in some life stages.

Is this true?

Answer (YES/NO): NO